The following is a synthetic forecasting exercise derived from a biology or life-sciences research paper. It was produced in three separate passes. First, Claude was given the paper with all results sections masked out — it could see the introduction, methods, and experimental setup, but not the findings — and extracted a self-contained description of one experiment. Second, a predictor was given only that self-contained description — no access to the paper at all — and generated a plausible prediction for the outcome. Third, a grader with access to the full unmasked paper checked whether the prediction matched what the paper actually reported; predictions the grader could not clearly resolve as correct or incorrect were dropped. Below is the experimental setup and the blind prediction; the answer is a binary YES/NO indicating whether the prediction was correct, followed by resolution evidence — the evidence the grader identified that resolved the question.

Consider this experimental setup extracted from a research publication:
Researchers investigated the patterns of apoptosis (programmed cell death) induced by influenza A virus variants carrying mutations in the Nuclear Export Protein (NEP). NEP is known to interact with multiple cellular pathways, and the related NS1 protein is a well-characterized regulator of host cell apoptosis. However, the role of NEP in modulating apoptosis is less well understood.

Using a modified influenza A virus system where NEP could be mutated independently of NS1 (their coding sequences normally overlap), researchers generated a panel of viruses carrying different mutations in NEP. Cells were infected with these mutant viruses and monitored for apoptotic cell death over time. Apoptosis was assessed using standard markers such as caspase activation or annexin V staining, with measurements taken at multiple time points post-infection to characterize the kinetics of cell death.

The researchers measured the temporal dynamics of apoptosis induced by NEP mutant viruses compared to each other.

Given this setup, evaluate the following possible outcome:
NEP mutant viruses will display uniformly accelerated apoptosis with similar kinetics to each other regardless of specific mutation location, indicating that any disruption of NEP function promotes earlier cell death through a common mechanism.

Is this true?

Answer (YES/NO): NO